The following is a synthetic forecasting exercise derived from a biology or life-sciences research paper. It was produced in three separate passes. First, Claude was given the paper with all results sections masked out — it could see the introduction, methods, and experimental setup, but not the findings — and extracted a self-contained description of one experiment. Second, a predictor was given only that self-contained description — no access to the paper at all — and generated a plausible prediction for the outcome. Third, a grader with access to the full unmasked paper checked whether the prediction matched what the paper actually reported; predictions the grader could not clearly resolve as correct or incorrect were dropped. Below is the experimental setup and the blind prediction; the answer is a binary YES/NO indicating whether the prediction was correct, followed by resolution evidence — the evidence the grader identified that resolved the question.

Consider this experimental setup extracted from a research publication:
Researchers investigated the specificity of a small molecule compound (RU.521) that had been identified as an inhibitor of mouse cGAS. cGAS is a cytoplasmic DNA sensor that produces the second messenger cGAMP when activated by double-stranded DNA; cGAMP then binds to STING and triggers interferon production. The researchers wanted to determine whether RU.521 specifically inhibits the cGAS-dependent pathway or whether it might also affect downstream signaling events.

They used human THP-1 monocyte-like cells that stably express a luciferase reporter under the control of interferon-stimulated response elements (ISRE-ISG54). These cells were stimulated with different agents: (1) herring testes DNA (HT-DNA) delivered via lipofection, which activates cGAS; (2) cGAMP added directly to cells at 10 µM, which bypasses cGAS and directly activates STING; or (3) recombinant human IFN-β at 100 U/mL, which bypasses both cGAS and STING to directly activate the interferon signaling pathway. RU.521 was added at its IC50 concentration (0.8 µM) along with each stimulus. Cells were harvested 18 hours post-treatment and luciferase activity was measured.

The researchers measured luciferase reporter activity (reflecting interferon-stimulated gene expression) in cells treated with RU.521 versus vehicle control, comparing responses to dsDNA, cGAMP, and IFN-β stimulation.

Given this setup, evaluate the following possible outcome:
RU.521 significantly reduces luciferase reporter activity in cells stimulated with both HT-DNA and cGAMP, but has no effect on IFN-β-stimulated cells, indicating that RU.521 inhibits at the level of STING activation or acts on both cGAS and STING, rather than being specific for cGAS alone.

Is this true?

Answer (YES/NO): NO